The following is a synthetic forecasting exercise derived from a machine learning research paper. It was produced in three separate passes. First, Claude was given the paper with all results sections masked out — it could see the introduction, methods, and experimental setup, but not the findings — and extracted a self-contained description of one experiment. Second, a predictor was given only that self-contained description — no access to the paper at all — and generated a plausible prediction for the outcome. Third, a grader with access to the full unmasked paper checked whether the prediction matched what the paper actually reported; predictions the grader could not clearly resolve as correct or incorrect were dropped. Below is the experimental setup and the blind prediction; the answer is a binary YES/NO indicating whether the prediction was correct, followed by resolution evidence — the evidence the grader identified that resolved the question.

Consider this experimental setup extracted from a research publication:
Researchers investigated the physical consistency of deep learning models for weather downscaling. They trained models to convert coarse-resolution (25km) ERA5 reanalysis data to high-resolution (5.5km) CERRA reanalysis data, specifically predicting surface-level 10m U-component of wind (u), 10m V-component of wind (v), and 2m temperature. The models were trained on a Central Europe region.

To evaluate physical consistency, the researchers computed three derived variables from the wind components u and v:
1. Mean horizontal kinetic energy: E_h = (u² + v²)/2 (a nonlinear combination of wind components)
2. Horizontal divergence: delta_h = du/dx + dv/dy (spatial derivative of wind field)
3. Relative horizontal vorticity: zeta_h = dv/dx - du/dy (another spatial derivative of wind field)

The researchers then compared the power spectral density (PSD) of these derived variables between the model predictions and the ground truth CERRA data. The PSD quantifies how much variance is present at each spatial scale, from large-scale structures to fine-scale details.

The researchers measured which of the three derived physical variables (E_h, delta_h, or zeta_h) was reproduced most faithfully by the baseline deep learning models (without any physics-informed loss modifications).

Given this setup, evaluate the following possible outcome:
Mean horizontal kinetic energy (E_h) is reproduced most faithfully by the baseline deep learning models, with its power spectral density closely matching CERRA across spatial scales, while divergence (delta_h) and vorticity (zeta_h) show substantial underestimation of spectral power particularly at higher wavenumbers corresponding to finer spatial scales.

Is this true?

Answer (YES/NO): YES